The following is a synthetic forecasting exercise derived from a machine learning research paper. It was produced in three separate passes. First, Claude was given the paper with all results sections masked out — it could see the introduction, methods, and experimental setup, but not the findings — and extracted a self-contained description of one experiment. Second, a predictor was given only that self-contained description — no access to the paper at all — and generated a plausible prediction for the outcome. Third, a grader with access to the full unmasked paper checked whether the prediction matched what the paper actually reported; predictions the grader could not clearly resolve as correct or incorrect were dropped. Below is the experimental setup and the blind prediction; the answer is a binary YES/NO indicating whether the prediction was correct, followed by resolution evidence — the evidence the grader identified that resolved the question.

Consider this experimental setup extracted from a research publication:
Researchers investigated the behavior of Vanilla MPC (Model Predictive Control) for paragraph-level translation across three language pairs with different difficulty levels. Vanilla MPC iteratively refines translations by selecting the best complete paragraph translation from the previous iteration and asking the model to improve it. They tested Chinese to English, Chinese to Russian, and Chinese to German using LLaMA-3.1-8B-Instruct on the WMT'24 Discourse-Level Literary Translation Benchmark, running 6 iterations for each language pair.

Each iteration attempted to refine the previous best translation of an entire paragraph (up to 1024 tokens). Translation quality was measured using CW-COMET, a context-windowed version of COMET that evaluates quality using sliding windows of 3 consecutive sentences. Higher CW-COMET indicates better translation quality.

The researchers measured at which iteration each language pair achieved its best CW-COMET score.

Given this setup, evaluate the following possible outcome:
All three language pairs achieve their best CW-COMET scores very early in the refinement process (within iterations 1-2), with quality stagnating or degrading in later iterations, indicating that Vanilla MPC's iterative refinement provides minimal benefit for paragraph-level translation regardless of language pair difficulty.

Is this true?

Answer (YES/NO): NO